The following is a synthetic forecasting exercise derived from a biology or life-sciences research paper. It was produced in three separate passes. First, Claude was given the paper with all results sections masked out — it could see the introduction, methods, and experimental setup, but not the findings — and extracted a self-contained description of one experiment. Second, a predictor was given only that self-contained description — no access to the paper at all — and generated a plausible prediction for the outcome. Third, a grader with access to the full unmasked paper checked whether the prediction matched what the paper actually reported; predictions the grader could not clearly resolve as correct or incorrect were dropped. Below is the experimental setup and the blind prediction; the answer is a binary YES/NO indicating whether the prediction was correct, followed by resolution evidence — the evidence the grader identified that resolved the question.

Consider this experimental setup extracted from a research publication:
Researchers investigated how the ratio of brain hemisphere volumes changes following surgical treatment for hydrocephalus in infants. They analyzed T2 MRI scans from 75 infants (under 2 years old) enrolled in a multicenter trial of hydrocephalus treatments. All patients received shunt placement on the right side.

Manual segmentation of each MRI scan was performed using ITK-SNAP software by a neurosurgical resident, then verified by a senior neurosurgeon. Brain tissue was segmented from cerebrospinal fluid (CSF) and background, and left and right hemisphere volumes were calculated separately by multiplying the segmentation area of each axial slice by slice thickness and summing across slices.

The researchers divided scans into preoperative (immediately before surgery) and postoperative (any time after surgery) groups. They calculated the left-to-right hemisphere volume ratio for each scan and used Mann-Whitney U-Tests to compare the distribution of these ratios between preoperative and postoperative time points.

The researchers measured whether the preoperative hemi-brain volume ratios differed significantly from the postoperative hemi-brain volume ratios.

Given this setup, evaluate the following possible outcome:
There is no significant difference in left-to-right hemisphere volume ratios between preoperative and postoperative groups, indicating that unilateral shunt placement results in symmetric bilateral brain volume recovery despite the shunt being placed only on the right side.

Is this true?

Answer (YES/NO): NO